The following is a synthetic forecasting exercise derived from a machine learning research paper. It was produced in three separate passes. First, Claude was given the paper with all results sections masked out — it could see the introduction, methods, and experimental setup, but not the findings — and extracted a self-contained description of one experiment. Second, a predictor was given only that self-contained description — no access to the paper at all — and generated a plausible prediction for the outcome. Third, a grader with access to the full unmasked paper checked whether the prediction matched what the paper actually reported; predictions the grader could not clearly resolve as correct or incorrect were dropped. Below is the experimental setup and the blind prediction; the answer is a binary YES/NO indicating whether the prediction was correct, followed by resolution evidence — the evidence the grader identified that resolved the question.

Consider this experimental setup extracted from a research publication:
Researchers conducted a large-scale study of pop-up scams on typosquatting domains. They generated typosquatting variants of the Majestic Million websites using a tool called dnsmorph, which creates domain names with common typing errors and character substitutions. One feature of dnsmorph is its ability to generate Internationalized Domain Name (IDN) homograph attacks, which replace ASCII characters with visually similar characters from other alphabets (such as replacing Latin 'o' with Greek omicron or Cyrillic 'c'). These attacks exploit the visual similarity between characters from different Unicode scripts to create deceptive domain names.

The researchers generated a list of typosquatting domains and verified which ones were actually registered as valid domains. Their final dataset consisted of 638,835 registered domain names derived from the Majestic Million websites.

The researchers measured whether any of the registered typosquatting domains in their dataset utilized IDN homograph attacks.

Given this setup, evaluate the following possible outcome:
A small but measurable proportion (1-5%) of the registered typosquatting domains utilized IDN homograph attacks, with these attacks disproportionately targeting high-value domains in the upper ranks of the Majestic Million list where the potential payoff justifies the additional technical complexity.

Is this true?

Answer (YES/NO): NO